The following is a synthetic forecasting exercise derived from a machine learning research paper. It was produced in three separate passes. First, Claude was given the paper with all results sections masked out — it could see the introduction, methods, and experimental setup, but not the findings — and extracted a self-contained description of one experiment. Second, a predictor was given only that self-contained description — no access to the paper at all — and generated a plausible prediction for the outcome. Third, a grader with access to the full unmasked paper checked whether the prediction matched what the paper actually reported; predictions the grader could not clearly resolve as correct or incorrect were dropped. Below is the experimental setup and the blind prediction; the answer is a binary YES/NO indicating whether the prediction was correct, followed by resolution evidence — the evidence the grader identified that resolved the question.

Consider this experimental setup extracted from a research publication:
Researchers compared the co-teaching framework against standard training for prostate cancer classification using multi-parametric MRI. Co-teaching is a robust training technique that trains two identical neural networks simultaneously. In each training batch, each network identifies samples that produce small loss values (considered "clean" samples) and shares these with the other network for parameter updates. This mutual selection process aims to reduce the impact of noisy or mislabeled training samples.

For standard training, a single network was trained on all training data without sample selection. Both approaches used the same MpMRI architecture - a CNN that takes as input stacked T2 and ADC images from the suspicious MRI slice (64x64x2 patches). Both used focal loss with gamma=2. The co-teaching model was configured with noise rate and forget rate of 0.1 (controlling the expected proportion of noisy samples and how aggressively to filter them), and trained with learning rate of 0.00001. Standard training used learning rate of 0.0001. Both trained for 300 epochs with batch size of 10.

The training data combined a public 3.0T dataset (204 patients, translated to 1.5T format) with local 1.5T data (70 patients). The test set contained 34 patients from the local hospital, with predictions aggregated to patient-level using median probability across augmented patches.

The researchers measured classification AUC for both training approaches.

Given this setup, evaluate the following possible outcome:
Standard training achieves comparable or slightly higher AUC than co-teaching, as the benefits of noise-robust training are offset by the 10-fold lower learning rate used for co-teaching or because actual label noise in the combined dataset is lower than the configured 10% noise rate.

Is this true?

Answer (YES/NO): NO